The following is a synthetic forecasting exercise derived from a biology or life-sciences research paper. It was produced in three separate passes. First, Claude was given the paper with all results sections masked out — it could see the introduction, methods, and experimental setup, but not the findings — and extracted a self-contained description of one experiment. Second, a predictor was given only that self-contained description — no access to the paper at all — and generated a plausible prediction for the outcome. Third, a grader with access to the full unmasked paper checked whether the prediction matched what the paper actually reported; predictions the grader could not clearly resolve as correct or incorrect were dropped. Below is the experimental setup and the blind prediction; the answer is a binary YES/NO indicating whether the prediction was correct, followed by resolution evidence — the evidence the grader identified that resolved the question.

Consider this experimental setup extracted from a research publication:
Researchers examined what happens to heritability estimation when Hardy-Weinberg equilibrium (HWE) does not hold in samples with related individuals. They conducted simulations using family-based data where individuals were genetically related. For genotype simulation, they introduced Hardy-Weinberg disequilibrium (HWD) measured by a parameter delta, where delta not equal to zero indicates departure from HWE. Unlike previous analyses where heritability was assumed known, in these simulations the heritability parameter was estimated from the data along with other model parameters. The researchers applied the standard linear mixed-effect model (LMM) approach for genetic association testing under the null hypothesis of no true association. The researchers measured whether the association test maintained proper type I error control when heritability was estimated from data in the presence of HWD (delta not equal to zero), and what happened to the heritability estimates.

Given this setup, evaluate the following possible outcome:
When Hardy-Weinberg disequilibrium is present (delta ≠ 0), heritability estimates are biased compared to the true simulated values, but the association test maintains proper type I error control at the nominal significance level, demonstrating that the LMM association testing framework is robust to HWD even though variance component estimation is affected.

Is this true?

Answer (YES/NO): YES